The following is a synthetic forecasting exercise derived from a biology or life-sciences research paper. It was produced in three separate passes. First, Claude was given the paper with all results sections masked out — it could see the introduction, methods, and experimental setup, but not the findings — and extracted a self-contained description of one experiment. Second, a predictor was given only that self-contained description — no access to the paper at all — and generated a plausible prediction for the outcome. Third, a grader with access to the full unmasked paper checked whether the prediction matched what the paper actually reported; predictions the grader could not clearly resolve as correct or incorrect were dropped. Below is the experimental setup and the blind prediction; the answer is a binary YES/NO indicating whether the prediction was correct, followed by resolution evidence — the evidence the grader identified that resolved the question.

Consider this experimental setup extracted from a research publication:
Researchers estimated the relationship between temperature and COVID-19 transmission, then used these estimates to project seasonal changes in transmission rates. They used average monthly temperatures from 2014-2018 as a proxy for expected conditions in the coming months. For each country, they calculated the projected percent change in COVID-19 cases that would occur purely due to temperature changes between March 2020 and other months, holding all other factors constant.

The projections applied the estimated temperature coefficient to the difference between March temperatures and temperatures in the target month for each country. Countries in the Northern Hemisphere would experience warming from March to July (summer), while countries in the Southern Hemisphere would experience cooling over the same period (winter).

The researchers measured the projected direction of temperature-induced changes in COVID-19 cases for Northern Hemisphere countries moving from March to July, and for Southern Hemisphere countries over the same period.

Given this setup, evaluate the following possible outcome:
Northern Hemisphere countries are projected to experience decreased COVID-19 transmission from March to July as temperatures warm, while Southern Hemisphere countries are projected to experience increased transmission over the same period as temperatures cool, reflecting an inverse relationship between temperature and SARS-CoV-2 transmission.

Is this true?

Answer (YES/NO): YES